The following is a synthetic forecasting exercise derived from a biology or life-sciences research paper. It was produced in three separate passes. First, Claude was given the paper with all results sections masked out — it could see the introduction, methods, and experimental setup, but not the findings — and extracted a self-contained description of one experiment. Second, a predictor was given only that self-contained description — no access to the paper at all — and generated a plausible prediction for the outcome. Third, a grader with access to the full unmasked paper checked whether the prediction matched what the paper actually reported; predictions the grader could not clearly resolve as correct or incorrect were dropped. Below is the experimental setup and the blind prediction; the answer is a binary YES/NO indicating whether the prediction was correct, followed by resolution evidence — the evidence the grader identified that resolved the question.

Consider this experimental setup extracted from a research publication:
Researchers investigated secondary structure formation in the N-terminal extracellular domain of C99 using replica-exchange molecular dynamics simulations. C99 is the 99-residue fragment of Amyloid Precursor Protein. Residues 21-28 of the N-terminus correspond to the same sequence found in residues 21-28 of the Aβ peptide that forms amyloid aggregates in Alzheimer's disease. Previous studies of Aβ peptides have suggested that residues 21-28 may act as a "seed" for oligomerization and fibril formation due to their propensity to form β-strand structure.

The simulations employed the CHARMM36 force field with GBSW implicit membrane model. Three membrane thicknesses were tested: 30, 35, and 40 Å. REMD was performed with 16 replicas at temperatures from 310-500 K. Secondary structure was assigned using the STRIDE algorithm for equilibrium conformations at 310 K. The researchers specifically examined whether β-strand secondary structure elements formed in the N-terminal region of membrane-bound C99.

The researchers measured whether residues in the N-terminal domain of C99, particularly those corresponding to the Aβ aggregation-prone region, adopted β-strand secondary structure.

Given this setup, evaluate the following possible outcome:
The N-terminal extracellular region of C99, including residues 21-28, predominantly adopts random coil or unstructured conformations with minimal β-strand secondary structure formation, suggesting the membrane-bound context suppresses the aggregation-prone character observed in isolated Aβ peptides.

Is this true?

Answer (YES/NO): NO